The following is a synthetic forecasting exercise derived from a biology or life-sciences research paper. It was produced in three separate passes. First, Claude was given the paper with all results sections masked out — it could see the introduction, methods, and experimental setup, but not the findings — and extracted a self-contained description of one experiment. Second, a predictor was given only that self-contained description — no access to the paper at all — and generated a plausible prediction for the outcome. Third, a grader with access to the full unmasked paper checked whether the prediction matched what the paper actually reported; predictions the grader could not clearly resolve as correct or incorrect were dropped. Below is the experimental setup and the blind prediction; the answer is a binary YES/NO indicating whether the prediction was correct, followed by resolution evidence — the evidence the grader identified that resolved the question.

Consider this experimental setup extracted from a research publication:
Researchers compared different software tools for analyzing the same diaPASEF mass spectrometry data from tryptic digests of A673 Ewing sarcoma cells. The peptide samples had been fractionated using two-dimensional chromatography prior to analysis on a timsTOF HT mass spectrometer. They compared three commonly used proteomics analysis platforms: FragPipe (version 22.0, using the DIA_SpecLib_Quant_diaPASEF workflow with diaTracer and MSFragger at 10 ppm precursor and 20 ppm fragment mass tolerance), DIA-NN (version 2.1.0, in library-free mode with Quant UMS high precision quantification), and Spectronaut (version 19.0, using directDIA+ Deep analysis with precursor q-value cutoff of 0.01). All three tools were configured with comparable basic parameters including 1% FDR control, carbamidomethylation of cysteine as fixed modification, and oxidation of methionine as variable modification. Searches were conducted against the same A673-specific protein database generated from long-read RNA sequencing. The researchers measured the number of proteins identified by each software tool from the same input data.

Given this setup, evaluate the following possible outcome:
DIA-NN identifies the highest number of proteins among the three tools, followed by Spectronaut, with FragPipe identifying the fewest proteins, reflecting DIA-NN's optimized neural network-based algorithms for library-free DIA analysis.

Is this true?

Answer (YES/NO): NO